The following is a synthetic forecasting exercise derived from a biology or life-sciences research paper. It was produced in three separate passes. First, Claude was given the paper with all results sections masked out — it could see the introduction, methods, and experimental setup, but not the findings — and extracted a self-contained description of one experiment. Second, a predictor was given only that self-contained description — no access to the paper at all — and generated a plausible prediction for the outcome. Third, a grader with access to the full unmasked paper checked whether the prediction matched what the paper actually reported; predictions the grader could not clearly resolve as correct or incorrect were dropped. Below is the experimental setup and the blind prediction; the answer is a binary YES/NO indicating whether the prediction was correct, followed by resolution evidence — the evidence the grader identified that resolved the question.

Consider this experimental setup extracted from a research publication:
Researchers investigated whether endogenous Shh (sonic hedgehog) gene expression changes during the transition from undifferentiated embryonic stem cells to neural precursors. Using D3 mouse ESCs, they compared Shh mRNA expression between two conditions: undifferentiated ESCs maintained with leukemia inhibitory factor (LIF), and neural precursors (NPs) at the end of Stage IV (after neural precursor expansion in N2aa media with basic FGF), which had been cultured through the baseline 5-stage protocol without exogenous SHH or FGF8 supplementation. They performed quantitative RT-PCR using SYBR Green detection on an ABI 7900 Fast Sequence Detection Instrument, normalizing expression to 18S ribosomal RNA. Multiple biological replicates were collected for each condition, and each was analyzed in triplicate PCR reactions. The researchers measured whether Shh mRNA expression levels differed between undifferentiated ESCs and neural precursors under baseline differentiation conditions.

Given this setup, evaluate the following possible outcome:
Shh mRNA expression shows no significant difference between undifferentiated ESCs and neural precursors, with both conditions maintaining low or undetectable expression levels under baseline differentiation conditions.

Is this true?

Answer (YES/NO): NO